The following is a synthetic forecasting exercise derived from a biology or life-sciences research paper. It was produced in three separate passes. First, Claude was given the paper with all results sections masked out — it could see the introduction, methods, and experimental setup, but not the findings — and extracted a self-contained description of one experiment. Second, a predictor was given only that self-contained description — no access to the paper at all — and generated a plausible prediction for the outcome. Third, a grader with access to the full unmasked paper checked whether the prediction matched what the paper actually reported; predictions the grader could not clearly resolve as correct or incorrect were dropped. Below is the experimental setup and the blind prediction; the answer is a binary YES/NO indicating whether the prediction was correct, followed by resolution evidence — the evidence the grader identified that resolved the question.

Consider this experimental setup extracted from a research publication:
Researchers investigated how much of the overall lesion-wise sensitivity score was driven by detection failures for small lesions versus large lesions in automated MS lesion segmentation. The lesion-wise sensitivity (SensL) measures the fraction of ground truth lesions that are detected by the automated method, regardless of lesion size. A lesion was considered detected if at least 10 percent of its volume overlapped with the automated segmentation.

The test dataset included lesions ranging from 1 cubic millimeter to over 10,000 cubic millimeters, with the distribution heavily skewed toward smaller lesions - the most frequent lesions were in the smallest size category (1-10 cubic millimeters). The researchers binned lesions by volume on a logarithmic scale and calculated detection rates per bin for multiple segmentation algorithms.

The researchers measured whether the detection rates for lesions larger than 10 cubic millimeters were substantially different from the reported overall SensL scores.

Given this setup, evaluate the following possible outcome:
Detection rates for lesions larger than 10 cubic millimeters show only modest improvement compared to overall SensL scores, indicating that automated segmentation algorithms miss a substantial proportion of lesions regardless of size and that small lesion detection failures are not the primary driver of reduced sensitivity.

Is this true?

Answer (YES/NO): NO